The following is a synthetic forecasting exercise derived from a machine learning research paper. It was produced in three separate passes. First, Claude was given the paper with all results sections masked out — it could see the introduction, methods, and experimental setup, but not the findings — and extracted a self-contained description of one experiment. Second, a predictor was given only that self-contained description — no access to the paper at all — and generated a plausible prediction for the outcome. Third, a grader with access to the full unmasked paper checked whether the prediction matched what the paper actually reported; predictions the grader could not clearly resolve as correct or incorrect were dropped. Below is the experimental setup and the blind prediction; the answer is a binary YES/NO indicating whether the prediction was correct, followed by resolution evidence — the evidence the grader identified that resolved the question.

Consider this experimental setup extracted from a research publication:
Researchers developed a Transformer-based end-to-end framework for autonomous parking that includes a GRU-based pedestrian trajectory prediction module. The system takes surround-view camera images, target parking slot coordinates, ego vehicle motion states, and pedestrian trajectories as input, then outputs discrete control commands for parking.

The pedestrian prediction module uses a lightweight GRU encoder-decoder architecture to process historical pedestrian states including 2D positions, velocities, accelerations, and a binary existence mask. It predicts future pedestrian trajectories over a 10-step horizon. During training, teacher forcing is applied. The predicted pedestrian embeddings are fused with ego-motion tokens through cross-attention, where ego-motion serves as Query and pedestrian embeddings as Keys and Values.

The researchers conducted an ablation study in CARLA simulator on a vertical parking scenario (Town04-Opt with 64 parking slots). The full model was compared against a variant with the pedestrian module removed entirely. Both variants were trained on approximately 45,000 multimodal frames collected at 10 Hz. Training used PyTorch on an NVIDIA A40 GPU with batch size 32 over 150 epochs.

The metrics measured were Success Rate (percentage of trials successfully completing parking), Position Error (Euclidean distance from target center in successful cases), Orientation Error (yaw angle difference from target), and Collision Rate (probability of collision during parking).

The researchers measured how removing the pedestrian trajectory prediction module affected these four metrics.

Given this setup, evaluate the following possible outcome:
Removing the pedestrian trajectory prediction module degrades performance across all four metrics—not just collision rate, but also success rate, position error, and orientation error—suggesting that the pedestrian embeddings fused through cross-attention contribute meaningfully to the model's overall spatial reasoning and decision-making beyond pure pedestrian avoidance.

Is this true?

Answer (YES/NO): NO